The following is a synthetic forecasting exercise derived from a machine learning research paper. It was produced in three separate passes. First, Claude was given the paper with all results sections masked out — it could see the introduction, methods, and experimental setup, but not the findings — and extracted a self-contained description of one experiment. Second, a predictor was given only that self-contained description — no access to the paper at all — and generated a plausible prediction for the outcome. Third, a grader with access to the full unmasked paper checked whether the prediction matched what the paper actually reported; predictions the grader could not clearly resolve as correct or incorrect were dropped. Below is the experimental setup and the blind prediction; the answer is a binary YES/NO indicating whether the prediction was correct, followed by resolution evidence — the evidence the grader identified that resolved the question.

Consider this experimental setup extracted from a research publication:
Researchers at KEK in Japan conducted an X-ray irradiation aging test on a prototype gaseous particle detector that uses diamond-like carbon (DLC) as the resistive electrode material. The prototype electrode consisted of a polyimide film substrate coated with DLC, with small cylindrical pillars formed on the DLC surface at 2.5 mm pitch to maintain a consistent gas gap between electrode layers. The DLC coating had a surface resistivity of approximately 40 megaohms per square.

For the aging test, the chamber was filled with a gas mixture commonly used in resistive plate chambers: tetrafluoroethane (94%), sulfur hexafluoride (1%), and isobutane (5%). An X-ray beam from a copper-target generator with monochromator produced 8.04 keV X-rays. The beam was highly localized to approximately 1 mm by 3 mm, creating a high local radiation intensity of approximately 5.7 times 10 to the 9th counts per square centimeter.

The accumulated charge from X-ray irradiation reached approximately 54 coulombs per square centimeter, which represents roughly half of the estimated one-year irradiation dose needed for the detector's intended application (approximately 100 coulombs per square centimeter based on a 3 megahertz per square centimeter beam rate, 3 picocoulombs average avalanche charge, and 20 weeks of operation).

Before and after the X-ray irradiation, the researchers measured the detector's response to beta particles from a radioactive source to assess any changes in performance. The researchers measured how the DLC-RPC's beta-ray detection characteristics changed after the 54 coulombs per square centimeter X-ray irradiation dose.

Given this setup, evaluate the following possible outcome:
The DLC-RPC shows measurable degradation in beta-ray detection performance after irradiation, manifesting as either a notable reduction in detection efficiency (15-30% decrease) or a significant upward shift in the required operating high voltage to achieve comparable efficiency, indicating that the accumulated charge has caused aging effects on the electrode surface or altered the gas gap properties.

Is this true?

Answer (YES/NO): YES